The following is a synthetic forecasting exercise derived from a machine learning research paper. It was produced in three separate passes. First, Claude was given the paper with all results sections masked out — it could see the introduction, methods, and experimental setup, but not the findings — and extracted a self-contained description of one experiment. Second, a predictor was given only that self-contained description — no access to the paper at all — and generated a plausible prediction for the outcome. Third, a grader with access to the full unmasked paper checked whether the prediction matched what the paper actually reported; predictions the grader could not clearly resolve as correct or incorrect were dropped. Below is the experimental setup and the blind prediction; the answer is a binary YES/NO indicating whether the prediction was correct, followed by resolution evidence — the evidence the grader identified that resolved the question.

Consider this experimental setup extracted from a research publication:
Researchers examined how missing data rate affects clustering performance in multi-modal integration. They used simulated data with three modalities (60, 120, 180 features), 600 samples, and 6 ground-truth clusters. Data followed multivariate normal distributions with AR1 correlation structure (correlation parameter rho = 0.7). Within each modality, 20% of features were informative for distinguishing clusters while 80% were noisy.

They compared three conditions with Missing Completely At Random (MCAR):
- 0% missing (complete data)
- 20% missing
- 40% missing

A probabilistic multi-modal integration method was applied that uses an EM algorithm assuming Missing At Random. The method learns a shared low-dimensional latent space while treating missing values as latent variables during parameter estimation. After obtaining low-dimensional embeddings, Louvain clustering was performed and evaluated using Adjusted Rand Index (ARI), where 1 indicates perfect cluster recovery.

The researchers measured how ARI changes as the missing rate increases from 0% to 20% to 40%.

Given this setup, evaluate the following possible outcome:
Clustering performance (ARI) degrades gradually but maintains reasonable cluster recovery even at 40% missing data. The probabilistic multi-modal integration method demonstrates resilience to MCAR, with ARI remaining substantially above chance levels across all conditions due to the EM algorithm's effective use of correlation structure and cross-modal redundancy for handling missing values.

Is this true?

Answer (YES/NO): YES